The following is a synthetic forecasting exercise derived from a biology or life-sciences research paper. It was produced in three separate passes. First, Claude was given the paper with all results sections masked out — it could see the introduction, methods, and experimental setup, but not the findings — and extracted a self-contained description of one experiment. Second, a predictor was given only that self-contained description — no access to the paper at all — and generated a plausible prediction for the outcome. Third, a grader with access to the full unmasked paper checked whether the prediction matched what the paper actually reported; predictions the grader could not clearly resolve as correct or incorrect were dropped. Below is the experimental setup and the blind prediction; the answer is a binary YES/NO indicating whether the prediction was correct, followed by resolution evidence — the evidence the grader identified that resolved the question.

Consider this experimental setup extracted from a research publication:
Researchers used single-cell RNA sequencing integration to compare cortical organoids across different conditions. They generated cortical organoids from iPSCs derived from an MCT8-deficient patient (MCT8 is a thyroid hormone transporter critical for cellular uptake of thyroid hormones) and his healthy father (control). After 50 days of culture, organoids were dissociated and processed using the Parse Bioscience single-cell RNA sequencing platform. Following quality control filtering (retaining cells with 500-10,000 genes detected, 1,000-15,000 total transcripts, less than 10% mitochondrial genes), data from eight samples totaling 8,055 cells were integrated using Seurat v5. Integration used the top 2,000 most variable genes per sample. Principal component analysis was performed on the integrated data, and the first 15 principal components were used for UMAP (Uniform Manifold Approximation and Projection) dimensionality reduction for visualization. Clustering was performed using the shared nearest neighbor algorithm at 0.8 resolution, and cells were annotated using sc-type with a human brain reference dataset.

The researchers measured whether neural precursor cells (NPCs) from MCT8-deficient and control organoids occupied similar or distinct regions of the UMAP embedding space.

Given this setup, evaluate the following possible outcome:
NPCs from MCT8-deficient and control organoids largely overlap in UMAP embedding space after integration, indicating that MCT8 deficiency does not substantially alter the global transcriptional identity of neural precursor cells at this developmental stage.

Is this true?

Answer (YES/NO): NO